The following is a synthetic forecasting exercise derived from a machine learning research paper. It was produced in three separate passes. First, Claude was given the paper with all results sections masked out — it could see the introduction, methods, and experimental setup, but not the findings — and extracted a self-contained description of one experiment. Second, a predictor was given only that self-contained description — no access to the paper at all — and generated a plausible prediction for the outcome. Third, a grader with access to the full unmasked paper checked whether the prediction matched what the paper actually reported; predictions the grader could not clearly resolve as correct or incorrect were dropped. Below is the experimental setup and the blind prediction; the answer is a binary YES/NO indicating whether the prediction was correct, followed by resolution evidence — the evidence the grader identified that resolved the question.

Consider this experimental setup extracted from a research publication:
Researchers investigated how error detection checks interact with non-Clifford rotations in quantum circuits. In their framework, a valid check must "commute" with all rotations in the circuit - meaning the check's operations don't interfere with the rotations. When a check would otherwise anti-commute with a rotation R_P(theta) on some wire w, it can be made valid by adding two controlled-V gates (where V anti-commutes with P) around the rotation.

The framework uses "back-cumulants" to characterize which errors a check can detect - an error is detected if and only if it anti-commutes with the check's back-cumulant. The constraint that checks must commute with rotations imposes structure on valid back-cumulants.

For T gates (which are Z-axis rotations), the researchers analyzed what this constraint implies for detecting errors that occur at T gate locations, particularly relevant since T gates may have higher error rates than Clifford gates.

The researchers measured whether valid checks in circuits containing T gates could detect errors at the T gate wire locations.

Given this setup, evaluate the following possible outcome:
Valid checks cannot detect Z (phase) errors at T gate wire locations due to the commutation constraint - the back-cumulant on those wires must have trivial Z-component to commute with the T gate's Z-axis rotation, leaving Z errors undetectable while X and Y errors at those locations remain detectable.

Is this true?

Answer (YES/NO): NO